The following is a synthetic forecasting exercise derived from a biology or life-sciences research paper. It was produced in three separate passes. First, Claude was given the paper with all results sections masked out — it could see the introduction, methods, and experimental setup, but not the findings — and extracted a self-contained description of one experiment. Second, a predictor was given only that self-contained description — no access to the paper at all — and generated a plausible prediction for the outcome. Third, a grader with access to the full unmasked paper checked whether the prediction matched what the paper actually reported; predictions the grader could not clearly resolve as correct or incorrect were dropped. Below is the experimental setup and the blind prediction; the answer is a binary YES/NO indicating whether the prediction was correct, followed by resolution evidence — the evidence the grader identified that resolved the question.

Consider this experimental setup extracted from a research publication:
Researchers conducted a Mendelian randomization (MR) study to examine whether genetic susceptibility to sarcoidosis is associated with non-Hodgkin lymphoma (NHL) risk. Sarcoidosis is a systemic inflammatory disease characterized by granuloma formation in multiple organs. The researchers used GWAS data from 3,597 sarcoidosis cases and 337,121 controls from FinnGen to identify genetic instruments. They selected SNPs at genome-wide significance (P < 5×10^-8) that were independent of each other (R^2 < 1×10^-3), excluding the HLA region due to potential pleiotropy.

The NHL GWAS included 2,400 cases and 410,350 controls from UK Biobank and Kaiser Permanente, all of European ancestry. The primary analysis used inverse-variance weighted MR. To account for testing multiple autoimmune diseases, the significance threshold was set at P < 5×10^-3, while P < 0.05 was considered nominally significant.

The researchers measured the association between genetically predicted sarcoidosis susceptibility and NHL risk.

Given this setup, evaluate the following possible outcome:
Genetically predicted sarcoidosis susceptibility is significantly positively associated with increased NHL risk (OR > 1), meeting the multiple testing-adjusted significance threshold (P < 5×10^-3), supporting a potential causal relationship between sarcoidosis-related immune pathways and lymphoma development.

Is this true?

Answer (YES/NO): NO